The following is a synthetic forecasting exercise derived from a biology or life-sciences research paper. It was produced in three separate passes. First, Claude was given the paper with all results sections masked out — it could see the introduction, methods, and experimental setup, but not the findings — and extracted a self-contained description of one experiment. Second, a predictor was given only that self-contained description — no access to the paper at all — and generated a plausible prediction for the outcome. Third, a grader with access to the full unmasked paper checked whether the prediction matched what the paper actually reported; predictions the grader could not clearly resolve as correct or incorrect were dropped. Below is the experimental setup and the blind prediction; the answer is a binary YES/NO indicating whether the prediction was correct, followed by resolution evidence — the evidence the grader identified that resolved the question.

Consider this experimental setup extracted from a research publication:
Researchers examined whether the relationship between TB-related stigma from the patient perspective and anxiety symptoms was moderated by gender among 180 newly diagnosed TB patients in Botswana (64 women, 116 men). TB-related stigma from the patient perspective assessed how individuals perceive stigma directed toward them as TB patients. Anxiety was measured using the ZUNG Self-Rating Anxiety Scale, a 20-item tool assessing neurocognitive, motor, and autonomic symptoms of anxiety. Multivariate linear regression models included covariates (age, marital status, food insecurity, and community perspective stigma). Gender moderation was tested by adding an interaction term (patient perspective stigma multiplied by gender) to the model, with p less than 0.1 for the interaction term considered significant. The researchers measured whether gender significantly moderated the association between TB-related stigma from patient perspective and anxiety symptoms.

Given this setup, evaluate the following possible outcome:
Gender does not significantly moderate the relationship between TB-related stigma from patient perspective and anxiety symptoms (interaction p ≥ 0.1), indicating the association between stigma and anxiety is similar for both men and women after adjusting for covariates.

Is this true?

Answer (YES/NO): YES